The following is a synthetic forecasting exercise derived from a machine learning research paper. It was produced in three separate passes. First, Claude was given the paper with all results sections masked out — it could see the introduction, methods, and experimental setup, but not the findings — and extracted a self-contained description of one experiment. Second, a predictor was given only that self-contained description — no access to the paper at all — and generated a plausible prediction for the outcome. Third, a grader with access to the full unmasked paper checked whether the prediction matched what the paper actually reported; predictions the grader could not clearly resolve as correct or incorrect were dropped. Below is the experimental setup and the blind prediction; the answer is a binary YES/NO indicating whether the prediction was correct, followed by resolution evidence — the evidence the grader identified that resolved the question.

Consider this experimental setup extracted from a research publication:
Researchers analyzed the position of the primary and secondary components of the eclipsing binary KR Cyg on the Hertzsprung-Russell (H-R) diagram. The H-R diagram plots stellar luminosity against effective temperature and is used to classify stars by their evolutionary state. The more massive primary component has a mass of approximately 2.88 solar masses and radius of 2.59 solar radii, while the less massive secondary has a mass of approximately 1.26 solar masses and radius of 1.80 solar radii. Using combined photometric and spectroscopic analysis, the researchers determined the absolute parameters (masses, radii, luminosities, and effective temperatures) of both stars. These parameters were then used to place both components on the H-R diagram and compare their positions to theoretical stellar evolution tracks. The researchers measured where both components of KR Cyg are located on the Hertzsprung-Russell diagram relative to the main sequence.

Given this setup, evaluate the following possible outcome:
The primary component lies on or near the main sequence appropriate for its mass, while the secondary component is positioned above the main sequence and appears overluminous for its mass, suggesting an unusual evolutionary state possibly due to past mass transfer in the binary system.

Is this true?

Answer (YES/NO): NO